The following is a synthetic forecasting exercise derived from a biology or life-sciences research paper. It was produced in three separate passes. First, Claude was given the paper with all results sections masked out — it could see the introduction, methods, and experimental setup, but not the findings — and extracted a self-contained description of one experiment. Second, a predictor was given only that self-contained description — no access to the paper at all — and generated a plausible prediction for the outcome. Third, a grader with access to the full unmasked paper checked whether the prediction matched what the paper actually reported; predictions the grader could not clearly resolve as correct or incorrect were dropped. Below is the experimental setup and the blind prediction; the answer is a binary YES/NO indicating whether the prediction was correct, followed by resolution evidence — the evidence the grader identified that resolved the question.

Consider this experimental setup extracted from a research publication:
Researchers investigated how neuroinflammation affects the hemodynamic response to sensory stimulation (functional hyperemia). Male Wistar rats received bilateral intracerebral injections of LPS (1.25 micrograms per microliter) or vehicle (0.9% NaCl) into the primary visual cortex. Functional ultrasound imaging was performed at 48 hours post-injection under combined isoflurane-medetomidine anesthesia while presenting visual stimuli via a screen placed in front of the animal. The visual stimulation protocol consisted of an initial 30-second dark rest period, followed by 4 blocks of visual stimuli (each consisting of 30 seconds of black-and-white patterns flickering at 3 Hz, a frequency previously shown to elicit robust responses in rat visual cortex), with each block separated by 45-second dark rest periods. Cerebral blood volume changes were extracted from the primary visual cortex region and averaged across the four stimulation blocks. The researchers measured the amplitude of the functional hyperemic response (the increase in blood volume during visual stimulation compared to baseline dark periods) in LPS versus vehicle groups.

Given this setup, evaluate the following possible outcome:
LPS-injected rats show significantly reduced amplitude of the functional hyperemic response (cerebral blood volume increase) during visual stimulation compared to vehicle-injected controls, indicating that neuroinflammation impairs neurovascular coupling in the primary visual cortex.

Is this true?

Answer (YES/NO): NO